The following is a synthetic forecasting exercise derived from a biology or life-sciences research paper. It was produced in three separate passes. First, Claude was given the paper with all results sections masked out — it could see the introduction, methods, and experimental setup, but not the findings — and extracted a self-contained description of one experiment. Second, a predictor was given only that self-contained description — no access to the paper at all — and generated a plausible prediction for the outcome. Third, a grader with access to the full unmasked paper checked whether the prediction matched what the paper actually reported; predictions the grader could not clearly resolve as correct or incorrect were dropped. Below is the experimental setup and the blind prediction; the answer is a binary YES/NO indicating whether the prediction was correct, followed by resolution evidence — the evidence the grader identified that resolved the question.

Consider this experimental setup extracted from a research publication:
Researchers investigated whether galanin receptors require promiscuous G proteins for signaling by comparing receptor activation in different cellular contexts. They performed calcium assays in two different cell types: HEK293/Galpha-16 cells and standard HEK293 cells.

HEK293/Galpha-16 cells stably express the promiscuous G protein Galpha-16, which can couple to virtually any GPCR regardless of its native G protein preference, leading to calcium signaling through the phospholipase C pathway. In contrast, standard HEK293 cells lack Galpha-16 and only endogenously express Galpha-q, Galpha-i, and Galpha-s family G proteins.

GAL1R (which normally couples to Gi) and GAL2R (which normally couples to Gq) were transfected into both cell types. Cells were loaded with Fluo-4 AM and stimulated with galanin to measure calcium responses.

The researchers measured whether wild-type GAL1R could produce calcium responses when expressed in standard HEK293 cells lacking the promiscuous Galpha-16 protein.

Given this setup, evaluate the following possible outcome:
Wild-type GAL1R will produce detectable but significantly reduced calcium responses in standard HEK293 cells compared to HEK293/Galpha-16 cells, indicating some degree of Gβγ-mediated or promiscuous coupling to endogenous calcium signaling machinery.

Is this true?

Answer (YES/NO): NO